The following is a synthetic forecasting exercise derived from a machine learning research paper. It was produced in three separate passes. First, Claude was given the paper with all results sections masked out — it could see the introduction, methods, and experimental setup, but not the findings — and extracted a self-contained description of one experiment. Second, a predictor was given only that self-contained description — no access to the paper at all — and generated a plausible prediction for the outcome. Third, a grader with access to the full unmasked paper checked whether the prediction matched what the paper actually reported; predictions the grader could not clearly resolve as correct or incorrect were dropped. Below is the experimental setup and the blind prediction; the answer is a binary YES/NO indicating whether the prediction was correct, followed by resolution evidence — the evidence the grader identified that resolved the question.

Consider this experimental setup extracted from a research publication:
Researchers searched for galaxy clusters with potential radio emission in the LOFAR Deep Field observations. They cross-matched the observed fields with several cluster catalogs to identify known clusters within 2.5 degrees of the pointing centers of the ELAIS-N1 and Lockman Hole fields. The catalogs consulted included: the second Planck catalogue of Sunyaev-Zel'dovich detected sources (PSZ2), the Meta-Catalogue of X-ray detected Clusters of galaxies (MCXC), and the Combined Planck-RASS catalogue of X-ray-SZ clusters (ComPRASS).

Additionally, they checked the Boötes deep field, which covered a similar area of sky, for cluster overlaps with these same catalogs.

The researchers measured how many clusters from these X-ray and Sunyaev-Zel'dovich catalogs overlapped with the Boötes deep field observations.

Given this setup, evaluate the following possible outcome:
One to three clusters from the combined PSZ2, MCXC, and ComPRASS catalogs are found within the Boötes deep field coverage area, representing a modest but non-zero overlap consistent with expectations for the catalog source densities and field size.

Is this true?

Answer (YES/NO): NO